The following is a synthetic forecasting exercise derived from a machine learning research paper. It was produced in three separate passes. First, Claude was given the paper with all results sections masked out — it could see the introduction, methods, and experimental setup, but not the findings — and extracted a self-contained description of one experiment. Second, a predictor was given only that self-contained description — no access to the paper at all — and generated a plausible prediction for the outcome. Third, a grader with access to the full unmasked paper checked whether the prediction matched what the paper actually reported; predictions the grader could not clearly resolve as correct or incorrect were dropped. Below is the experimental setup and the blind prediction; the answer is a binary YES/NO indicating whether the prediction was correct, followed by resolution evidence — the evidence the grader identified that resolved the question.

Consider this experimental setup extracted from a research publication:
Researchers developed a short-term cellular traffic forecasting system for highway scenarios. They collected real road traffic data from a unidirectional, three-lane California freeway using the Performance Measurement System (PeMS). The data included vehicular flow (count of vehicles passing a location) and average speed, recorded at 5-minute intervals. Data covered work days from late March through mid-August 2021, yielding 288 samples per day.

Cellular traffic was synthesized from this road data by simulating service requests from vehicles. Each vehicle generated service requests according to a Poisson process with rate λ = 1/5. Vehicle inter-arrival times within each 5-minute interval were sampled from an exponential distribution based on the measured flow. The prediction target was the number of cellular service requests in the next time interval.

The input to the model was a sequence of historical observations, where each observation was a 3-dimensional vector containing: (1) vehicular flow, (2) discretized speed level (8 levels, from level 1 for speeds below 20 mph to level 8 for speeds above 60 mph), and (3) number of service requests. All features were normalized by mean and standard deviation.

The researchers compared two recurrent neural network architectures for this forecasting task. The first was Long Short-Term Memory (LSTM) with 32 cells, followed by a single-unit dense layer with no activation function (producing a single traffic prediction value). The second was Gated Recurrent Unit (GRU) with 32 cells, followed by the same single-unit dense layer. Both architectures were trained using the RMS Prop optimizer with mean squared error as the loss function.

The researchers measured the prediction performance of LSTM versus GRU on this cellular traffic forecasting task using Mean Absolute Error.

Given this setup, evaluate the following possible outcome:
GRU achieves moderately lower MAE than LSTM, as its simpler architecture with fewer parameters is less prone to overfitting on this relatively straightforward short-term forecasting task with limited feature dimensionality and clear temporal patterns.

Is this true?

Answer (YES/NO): NO